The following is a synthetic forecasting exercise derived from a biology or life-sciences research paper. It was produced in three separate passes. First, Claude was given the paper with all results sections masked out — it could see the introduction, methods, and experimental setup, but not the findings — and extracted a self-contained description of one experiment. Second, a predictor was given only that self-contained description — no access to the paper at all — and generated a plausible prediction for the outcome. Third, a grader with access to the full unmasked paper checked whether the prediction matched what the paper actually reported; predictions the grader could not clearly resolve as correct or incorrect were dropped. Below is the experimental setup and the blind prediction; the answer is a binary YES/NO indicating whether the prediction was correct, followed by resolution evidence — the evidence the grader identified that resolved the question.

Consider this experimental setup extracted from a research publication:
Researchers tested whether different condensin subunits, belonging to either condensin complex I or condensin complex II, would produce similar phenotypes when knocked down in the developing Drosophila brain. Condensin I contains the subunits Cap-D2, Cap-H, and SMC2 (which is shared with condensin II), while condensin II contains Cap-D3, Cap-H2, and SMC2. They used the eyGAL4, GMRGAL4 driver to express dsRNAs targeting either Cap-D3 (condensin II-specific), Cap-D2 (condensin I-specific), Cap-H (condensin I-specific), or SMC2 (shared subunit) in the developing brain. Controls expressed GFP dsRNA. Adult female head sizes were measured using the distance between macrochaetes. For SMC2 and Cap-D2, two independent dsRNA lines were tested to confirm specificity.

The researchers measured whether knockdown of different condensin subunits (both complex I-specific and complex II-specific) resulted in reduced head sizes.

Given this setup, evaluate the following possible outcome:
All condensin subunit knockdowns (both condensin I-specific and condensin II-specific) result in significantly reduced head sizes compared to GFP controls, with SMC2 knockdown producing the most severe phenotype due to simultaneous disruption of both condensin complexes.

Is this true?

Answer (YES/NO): NO